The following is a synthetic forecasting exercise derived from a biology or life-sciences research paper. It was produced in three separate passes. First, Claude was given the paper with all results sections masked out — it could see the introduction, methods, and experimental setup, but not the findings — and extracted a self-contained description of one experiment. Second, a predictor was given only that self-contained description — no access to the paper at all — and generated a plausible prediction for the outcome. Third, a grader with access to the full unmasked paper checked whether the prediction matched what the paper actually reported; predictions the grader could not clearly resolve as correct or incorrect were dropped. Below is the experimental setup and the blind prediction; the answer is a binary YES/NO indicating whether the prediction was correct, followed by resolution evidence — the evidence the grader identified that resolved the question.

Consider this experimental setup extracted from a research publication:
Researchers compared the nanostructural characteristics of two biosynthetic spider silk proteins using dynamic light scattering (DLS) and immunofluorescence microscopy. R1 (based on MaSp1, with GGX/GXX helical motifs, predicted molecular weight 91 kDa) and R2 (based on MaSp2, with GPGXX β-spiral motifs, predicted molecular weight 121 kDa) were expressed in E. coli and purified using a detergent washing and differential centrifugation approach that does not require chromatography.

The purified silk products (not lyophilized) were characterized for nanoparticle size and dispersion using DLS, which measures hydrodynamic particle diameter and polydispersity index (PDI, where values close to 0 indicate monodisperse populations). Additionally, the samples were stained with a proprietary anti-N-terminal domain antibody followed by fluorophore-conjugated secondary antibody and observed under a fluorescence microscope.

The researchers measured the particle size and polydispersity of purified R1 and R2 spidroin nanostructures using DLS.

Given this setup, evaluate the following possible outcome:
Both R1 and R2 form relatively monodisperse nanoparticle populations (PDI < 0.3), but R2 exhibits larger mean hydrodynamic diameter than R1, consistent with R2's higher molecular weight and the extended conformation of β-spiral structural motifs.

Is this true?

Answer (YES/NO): NO